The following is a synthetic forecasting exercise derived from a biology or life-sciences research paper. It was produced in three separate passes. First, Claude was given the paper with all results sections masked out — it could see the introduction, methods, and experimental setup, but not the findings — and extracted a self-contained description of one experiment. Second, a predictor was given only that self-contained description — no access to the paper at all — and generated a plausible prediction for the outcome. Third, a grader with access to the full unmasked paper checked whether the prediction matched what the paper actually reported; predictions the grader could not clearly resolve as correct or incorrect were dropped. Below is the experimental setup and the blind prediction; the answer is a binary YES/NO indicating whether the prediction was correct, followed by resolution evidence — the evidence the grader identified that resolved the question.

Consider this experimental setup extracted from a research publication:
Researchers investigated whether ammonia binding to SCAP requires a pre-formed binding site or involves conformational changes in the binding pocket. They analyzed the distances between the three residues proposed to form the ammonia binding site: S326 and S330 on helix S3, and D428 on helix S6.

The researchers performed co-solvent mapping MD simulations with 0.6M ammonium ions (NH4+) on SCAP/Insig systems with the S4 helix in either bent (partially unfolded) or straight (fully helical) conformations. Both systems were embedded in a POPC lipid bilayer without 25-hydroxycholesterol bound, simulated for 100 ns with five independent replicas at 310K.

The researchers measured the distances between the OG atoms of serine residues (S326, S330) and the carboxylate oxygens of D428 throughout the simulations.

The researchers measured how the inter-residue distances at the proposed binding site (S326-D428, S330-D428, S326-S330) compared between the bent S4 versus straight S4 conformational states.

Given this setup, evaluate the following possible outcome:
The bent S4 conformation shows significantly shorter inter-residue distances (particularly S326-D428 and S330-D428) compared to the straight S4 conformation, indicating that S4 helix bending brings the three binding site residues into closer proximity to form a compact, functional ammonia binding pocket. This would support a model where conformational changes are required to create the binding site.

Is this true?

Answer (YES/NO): NO